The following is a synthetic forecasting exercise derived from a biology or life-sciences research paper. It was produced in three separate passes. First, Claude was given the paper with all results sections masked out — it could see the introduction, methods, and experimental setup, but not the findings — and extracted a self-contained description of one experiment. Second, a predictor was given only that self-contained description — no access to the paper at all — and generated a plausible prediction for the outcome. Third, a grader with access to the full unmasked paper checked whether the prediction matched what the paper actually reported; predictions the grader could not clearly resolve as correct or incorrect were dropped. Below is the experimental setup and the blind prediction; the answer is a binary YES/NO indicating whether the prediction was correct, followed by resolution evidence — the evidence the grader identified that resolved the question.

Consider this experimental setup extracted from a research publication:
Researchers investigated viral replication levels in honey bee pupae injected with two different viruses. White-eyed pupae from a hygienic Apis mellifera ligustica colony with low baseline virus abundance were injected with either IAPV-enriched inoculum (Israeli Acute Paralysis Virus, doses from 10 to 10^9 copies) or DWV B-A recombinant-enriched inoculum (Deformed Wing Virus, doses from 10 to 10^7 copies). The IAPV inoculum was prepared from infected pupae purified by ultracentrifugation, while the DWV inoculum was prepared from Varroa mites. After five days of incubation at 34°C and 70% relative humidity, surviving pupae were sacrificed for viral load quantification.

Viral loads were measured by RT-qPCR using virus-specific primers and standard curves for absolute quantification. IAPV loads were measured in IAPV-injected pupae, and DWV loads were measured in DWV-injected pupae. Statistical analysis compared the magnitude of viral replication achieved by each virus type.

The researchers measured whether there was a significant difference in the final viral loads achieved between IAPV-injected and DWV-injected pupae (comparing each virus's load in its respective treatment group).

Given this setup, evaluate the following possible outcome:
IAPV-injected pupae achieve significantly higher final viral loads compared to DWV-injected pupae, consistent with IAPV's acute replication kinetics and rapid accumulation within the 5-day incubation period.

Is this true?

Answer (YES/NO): NO